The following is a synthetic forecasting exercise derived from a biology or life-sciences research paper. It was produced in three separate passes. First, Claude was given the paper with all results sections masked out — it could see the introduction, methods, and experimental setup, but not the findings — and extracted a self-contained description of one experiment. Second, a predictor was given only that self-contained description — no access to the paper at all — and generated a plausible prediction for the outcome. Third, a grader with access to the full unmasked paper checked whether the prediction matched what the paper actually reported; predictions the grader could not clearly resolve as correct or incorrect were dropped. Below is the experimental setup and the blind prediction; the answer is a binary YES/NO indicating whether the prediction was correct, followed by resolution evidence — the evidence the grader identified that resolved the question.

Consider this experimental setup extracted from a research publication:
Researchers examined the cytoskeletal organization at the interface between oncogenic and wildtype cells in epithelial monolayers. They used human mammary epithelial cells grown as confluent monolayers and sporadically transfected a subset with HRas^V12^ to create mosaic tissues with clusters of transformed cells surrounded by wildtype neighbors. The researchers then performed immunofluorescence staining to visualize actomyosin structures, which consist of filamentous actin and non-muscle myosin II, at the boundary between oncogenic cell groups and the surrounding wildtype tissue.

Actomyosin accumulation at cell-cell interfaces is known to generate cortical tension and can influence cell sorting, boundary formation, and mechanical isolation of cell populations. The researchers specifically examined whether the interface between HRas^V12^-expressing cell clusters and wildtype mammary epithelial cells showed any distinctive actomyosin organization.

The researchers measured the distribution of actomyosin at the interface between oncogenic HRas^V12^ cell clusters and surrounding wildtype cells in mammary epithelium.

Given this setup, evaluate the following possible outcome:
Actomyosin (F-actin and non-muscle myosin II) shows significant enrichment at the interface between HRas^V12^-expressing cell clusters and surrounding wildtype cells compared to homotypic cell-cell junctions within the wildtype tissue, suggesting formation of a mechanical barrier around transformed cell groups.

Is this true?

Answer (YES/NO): YES